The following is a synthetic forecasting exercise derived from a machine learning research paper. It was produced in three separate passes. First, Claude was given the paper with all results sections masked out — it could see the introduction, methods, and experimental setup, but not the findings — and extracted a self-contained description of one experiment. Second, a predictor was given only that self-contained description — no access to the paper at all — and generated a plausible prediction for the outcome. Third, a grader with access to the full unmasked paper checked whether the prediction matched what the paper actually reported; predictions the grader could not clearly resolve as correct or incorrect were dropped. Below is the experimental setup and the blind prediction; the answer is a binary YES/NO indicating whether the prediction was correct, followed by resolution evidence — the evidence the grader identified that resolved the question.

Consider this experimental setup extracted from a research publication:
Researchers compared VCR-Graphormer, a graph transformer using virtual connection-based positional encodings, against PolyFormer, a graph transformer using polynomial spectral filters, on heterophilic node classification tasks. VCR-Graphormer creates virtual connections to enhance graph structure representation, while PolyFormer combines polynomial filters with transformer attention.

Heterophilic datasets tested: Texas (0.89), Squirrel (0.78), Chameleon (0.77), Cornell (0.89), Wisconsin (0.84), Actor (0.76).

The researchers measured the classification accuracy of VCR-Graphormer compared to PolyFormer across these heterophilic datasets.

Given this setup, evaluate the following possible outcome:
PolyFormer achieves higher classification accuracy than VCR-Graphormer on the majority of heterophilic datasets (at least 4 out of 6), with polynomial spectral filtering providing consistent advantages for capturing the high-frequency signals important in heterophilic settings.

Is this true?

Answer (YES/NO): YES